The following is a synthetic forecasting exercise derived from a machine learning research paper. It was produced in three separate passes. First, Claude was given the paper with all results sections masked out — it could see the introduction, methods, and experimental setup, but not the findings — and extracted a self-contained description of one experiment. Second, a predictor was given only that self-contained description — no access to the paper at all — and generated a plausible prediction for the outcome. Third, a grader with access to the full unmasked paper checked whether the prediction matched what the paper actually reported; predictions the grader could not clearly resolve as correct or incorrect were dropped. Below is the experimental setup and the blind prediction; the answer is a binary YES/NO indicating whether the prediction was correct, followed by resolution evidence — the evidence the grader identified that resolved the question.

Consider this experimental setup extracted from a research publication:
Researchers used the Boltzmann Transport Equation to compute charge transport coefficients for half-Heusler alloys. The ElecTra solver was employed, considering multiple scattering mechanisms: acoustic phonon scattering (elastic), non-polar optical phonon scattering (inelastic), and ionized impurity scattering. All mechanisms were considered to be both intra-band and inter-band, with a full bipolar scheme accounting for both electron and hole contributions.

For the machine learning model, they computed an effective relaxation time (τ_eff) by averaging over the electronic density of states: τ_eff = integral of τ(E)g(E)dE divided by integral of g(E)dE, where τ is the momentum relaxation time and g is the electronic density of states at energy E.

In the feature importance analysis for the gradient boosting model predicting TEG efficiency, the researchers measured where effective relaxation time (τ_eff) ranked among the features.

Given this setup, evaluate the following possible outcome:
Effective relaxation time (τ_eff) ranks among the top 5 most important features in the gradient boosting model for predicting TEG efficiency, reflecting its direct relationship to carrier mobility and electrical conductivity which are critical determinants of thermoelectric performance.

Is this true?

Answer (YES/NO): NO